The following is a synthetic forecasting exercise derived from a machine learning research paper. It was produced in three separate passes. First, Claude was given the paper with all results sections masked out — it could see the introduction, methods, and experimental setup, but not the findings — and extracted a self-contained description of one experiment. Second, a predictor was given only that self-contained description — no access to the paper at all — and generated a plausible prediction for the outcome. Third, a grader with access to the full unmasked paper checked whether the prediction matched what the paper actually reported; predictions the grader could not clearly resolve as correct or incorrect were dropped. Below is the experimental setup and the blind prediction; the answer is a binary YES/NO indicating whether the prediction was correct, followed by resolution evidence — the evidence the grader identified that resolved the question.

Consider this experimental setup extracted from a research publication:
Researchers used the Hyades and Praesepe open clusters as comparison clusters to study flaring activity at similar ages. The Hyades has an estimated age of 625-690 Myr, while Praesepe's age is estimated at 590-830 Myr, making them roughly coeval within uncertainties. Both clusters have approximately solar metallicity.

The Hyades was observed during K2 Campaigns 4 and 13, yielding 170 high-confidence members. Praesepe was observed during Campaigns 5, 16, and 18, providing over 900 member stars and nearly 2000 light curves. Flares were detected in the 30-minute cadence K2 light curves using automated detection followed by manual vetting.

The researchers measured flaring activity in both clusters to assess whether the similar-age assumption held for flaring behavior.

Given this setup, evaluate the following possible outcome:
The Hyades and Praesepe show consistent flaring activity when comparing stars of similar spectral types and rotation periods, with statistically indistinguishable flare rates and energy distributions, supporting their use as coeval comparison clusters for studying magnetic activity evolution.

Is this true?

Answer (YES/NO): NO